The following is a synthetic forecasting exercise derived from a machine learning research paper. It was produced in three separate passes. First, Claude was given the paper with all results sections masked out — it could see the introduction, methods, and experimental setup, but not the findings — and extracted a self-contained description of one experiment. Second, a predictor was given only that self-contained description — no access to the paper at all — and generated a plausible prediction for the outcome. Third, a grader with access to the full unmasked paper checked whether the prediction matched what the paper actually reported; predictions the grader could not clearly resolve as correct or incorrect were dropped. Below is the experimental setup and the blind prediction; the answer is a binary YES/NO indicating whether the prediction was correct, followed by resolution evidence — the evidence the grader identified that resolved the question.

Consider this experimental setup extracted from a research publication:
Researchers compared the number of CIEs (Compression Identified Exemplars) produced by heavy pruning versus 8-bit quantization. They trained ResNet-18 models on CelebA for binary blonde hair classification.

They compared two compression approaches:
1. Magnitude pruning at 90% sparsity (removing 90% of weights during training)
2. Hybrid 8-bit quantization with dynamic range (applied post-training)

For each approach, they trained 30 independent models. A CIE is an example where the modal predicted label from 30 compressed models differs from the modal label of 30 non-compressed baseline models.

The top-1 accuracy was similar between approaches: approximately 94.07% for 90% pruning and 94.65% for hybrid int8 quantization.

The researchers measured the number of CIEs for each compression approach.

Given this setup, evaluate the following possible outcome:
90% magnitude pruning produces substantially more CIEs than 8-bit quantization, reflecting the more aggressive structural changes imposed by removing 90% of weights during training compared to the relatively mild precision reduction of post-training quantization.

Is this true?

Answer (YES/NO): YES